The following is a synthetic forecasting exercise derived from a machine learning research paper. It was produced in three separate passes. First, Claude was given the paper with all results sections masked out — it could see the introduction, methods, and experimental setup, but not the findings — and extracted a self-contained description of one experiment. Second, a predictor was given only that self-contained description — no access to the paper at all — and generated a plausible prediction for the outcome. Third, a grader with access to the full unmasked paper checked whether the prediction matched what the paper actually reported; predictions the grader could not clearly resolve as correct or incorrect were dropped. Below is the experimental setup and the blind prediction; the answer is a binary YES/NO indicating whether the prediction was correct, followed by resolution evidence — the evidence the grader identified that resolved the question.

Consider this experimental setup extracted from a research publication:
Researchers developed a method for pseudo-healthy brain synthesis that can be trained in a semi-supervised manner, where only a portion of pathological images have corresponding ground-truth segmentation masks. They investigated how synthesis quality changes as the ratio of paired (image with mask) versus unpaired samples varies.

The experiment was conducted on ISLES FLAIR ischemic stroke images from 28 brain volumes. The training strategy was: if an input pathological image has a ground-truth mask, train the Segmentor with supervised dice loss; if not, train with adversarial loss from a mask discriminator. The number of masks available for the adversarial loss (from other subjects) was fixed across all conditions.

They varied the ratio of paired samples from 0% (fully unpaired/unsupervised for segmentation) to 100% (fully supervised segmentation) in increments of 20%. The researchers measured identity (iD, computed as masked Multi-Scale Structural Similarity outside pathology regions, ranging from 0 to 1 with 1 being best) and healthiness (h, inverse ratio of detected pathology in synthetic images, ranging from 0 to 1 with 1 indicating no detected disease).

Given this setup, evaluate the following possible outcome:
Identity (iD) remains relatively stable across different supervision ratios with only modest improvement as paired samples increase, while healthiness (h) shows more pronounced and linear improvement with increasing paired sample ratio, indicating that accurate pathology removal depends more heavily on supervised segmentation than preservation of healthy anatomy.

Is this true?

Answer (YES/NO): NO